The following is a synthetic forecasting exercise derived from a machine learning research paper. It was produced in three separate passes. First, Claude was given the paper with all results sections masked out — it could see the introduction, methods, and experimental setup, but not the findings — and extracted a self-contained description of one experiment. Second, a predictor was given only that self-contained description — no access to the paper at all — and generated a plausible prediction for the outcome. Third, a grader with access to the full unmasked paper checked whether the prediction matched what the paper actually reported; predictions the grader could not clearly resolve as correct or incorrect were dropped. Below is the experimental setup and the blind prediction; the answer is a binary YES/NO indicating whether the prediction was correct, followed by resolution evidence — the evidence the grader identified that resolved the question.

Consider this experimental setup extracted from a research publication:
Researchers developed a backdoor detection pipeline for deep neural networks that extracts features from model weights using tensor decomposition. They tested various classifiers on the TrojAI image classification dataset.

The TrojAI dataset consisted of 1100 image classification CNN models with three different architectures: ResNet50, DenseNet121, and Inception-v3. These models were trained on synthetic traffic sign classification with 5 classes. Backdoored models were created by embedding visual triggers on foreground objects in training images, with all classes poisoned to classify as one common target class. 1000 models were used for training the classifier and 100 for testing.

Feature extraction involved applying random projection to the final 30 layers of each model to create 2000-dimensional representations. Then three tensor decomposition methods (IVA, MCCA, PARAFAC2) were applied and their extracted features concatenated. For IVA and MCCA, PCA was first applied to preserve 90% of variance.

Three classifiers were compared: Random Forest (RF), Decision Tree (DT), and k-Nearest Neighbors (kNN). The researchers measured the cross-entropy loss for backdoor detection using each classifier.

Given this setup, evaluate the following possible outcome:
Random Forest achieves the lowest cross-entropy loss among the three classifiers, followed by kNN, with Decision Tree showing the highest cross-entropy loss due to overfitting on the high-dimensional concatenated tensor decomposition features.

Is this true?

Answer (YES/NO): NO